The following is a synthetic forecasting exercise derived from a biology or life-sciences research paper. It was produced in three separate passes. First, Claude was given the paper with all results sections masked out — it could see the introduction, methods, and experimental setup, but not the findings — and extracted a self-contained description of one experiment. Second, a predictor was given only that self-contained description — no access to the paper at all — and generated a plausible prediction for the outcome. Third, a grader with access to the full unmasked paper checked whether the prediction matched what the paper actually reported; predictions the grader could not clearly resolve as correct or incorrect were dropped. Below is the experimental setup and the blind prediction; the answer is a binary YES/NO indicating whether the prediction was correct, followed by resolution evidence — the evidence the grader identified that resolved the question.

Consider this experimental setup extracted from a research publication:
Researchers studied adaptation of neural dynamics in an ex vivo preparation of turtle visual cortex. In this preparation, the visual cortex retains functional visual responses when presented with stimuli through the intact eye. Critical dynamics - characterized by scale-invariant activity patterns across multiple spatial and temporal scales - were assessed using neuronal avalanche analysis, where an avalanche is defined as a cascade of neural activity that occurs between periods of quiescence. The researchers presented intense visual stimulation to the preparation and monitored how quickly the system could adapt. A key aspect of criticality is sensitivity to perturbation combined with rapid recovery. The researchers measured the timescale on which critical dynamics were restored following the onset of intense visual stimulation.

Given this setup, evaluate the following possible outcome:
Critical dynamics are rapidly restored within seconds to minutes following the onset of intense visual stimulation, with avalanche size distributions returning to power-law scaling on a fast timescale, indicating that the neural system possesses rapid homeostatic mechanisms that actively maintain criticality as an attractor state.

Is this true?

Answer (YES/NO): YES